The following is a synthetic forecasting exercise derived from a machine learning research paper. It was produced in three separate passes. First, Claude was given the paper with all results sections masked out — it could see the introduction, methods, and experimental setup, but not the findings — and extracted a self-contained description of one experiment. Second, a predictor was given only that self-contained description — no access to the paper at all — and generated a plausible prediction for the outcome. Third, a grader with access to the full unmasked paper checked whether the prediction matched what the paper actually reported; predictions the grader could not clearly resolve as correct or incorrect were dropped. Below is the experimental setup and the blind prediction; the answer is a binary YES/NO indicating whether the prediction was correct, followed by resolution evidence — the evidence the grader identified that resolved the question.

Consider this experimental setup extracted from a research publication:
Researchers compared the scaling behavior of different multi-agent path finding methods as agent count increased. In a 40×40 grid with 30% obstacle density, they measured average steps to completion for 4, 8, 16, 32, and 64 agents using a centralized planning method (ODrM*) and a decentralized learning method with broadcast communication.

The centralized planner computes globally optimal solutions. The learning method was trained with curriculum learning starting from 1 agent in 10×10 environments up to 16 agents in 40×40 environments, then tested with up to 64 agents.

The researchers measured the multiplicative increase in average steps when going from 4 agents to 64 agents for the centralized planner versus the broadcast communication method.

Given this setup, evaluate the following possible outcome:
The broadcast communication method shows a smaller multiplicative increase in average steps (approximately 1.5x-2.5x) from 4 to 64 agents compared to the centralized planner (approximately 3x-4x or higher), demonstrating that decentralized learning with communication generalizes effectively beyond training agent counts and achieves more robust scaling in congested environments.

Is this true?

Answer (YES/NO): NO